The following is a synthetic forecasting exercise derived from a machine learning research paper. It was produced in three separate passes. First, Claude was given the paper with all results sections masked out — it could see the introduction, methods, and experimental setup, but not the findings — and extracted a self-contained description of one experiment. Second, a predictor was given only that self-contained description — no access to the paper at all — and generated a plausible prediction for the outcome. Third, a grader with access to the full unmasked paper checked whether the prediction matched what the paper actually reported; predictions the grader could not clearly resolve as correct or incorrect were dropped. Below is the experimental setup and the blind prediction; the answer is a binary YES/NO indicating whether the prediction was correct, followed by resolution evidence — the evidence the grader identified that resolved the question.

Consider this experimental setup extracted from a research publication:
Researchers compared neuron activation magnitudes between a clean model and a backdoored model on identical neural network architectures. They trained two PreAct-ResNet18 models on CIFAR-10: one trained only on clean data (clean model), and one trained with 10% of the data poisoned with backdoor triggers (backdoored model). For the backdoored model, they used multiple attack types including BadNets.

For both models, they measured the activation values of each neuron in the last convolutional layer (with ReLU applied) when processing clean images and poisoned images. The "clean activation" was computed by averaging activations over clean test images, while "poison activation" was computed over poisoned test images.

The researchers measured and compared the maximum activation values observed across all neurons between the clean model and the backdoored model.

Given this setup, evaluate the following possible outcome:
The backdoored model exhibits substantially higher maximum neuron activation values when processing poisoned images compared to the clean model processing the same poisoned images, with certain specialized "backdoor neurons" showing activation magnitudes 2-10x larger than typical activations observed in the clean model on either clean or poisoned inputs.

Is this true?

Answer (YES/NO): NO